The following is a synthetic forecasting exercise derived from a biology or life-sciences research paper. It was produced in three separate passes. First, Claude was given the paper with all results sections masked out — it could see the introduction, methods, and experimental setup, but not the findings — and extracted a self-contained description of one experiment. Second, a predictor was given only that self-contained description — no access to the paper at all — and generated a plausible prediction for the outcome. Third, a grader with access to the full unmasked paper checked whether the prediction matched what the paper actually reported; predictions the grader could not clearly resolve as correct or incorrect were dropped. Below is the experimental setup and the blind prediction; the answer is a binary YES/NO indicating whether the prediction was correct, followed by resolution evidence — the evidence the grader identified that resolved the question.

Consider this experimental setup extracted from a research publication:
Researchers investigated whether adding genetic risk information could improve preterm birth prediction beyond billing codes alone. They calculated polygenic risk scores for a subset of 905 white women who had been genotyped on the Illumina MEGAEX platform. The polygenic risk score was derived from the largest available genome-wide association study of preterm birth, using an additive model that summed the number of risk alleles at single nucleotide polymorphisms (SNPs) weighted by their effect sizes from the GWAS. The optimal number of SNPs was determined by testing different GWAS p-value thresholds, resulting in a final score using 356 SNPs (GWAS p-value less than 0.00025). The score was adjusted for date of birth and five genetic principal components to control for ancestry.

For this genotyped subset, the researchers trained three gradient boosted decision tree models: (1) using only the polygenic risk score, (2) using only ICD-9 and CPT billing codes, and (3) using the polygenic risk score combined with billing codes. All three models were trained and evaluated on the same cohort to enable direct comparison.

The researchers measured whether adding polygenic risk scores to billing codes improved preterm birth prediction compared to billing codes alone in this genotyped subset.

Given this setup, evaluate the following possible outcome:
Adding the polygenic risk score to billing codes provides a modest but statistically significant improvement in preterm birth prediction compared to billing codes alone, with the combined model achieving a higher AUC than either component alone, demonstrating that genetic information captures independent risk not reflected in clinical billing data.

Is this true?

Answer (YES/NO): NO